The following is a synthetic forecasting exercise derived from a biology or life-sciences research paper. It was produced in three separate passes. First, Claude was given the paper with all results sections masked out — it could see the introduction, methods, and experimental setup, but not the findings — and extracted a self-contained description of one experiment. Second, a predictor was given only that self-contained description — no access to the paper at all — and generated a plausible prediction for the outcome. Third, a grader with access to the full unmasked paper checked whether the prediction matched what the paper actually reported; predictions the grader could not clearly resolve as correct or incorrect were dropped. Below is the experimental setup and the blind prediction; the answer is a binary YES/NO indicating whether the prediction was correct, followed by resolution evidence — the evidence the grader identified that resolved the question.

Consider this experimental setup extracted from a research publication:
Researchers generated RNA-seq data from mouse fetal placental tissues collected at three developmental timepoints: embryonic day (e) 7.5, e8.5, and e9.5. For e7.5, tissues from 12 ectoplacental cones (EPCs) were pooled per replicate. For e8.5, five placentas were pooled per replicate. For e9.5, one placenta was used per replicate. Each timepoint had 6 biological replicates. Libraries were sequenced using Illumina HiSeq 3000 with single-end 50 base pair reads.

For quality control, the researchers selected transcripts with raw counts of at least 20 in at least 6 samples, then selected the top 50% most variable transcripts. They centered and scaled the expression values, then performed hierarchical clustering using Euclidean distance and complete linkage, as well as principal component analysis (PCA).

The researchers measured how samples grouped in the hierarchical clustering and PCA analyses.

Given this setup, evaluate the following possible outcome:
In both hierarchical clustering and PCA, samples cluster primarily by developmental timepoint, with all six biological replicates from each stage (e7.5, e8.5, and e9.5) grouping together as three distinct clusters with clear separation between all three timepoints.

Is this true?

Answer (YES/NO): NO